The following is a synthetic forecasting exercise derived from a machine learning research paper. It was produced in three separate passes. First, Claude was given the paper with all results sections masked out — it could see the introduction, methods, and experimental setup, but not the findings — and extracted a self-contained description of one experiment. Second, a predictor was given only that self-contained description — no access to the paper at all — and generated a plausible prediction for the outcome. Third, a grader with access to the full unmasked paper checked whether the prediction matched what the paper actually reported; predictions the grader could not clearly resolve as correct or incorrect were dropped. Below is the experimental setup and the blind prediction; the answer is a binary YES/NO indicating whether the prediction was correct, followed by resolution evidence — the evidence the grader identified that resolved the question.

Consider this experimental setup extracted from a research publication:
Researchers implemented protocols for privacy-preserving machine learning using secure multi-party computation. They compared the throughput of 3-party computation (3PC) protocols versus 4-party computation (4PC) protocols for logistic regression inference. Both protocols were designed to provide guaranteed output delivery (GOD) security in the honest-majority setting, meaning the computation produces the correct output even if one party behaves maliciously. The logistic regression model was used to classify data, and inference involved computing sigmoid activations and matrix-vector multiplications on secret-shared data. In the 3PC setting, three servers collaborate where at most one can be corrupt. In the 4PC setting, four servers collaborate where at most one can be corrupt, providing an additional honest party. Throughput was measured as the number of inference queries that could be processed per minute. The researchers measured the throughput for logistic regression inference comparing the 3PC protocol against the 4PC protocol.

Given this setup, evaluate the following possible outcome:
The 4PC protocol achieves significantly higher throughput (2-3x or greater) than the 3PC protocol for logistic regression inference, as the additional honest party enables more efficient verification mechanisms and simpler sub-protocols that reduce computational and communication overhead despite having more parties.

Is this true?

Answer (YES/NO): YES